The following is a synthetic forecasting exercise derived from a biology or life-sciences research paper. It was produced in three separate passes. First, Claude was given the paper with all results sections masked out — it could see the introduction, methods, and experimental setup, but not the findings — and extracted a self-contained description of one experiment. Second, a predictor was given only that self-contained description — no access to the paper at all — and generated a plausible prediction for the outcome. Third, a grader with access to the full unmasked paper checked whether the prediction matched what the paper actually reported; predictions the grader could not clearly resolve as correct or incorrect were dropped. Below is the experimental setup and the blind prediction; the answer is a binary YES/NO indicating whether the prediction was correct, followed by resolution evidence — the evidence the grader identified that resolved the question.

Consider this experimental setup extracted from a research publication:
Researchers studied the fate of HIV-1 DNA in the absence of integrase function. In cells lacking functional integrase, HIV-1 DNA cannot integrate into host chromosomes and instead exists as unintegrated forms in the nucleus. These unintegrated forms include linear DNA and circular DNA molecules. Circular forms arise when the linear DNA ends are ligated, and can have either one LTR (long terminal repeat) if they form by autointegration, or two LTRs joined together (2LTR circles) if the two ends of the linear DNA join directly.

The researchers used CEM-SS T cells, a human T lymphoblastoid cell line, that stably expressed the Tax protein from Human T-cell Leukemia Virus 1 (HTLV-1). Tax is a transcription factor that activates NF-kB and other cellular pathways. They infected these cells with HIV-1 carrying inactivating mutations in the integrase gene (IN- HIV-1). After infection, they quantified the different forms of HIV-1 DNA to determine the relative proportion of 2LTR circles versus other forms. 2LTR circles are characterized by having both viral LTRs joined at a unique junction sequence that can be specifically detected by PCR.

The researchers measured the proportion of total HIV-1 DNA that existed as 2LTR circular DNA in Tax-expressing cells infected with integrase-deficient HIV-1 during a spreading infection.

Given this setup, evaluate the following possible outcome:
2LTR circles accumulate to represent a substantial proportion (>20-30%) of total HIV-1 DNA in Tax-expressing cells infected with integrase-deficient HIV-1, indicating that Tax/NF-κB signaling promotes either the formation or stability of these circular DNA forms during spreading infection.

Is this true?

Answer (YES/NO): YES